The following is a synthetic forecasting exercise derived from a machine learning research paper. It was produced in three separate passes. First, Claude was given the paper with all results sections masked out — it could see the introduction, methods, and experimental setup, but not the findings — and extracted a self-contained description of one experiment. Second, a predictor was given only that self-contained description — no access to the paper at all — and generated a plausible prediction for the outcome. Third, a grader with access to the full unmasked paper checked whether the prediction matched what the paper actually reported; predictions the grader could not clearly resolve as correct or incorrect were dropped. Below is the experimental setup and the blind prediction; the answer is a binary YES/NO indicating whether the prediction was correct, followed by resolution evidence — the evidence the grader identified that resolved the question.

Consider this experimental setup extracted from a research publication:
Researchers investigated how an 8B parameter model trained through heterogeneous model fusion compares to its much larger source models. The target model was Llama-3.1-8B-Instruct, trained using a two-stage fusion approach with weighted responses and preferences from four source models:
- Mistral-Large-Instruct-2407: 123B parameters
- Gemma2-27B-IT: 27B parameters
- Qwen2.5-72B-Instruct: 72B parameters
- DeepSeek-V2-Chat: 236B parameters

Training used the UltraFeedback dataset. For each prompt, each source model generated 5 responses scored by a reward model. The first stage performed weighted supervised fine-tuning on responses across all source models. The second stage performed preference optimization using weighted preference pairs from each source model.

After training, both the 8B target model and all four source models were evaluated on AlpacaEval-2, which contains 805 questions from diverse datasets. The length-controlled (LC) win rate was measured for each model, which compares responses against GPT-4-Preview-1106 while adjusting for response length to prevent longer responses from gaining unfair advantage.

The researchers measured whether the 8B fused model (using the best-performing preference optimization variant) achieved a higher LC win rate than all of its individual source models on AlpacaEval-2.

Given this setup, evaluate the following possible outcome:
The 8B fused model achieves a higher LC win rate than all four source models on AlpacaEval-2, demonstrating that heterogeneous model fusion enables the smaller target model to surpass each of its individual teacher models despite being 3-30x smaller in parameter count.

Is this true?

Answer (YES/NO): YES